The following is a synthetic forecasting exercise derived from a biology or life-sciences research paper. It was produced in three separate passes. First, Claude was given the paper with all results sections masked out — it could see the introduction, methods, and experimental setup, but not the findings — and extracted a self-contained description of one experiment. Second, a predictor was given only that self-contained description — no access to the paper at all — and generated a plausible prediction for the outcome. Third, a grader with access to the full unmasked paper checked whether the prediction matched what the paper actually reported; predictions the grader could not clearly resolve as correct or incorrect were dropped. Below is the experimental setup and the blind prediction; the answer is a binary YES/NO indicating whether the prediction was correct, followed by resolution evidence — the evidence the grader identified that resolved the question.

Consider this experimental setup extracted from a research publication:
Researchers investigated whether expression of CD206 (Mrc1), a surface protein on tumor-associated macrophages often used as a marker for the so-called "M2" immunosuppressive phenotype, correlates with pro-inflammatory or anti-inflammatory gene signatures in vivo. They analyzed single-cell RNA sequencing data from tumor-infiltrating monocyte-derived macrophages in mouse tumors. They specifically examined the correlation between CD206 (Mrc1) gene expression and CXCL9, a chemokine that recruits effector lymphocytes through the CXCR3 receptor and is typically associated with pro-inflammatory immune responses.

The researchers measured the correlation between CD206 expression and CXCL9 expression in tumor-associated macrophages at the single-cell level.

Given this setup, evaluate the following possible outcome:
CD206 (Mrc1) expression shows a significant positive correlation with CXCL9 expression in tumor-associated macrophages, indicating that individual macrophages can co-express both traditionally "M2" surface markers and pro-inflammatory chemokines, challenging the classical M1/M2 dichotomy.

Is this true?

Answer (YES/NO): YES